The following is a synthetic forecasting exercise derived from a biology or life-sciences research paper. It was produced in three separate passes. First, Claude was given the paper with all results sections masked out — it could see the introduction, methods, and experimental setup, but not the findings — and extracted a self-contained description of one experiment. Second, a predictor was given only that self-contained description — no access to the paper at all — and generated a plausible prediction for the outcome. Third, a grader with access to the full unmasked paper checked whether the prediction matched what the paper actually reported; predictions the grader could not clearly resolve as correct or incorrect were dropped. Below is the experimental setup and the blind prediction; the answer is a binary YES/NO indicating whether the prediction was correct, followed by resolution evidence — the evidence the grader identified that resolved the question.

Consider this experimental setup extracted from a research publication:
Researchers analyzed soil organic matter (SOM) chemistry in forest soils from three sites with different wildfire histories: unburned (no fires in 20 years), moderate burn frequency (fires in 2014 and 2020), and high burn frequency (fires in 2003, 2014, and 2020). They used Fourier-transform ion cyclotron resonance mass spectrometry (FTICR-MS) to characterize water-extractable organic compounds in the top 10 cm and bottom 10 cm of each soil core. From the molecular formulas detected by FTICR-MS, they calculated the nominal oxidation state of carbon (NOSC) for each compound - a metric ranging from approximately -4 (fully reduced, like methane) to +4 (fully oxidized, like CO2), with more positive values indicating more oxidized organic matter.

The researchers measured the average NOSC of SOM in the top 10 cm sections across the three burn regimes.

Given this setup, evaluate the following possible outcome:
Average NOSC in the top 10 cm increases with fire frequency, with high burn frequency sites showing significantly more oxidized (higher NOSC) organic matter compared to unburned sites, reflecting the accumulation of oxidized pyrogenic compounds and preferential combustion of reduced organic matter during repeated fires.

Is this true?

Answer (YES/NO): YES